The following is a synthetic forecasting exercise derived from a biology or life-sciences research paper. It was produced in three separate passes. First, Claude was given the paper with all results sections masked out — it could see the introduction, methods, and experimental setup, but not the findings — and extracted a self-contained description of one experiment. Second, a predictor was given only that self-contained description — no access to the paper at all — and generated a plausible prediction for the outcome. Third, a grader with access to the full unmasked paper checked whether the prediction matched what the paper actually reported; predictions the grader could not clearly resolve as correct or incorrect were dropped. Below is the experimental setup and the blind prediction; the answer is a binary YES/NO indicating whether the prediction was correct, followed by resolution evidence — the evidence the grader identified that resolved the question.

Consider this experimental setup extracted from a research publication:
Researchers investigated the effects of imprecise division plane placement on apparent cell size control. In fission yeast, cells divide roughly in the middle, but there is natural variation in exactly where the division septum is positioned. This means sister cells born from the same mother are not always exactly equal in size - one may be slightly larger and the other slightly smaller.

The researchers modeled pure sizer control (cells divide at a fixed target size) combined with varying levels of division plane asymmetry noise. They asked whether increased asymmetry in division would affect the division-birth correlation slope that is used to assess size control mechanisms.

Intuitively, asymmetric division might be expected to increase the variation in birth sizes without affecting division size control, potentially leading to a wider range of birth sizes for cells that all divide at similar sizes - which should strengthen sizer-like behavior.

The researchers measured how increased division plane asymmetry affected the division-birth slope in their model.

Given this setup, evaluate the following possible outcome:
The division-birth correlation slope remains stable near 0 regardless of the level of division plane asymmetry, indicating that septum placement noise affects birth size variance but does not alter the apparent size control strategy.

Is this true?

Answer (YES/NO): NO